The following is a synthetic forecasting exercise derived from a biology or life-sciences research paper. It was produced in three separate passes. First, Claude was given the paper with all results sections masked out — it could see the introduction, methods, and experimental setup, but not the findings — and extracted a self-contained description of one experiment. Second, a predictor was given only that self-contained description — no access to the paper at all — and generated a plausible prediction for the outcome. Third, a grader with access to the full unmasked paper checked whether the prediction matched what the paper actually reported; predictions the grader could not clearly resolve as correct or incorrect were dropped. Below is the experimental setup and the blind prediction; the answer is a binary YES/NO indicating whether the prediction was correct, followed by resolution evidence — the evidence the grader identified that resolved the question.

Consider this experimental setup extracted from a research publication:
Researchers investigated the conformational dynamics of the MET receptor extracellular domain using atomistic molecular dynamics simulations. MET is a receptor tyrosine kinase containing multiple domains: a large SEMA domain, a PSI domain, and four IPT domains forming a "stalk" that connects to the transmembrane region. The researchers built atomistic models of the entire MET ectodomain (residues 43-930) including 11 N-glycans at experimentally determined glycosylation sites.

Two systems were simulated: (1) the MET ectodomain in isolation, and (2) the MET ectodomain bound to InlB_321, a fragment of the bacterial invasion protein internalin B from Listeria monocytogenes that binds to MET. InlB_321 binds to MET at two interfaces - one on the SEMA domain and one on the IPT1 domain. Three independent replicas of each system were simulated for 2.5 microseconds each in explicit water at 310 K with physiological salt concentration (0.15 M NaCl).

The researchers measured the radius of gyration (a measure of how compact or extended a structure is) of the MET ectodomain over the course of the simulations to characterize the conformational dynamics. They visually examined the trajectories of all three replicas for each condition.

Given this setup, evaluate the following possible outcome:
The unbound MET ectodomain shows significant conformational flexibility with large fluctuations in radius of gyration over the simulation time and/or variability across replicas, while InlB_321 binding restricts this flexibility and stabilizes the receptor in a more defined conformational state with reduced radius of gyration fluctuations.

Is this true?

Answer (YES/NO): YES